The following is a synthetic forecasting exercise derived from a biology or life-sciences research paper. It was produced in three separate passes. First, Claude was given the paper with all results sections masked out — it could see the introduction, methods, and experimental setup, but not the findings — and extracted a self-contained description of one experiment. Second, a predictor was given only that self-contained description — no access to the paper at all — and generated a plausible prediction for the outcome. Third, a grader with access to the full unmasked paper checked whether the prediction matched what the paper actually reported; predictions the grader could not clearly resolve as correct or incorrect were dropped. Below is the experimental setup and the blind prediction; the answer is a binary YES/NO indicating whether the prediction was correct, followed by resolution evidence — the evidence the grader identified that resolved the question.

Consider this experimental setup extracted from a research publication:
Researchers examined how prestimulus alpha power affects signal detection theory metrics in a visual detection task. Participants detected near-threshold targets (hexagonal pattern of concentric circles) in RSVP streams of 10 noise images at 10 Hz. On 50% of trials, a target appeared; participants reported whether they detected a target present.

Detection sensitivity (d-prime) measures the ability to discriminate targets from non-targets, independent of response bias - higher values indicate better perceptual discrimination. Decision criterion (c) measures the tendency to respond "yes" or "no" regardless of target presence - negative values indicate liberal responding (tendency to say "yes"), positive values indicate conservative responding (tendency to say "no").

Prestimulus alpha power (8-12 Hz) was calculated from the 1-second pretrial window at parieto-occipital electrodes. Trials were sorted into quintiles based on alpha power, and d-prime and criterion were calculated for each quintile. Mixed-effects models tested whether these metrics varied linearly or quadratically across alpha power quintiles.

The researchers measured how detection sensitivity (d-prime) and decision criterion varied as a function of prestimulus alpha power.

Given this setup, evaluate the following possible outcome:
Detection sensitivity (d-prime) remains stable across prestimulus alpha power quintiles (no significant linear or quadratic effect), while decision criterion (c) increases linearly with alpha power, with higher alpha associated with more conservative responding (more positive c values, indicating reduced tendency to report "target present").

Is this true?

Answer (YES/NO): NO